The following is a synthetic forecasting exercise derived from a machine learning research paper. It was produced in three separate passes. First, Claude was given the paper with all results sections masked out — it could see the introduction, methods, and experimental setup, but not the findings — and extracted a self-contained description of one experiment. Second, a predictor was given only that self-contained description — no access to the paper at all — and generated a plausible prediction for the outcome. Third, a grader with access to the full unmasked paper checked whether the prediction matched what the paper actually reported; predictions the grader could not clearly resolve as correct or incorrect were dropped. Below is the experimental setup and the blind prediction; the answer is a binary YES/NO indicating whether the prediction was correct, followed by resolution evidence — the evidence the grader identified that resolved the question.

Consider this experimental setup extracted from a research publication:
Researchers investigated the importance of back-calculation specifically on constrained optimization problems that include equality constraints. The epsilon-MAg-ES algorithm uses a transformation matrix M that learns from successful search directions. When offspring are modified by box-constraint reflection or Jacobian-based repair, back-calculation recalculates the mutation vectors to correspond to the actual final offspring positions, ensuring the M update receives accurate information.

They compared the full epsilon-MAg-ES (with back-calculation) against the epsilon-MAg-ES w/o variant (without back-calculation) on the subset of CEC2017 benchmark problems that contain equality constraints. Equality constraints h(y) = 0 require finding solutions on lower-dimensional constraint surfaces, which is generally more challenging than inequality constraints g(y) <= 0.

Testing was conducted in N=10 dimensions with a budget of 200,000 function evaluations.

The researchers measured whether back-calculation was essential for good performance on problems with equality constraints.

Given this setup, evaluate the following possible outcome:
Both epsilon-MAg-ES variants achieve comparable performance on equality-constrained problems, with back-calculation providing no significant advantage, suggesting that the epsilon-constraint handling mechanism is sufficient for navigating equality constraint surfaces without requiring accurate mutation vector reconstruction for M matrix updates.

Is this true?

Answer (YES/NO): NO